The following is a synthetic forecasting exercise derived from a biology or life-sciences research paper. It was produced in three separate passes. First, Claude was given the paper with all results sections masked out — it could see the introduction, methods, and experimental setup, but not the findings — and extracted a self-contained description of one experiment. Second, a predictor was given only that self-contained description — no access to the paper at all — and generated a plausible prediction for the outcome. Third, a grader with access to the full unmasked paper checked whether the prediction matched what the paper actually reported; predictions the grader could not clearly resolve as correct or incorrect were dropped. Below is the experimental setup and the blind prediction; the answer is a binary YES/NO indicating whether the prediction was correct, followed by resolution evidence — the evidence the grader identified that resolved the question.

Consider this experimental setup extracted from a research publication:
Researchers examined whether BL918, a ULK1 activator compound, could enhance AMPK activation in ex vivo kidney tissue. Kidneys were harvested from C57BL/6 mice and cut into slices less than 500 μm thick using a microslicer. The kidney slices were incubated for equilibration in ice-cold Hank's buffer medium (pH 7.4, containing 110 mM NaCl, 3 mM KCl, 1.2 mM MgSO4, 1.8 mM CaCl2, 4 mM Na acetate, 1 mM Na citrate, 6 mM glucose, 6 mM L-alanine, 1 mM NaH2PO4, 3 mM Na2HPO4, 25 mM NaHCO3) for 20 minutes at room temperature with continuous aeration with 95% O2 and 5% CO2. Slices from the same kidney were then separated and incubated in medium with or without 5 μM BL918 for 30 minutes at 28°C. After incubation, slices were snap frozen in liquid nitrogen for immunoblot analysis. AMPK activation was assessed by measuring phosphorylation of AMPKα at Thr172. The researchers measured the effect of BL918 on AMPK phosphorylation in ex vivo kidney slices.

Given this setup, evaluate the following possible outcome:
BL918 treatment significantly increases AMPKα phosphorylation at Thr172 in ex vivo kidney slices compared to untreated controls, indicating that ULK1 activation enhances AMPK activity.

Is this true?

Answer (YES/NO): YES